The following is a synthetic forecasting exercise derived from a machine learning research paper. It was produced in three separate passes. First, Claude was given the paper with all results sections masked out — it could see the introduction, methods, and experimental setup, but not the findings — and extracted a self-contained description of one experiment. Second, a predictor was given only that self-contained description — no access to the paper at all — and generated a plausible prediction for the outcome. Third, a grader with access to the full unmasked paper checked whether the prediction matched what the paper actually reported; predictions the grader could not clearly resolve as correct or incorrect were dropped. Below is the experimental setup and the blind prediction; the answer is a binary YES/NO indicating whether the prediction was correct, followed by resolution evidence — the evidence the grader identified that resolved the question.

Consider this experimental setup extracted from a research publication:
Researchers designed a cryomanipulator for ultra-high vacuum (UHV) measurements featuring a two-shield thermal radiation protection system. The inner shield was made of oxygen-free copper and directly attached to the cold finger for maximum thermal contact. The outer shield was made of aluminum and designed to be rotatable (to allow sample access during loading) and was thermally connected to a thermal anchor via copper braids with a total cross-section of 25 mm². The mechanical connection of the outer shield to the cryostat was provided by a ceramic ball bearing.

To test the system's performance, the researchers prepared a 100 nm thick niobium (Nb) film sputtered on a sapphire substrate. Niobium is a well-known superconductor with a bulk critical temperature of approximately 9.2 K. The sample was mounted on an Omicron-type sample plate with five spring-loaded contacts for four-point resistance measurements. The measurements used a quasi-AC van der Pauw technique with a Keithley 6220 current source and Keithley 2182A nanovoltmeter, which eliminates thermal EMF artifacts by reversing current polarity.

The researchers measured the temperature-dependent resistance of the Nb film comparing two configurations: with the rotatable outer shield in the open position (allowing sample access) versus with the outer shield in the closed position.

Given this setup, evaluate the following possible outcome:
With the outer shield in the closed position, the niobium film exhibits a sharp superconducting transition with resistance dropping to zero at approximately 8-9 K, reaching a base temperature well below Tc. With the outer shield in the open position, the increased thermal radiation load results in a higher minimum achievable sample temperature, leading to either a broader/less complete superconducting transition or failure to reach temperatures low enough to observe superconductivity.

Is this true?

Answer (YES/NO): NO